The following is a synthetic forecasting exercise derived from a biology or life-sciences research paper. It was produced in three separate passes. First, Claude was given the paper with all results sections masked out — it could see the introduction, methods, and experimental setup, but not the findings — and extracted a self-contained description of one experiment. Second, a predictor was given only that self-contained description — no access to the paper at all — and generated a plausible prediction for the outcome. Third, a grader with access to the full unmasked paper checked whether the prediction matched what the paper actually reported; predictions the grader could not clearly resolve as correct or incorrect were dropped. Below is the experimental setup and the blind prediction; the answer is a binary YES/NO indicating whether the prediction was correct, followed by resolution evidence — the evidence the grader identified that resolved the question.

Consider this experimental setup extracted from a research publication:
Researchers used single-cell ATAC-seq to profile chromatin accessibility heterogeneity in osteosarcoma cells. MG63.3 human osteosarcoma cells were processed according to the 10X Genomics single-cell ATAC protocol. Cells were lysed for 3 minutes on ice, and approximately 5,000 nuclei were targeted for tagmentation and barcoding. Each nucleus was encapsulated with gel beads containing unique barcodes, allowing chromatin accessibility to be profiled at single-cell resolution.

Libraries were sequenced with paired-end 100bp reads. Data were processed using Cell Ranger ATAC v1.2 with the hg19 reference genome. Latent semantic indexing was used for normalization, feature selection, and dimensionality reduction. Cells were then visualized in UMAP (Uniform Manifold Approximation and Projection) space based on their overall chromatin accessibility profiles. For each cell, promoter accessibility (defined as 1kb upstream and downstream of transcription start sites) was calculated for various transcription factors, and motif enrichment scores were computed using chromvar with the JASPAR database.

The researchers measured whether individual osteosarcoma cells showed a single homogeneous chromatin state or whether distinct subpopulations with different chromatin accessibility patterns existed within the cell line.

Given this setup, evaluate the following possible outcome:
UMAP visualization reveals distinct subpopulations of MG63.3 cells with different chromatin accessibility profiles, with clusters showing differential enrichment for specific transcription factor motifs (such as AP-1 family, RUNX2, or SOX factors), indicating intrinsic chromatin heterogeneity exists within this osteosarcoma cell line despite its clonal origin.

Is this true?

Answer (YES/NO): NO